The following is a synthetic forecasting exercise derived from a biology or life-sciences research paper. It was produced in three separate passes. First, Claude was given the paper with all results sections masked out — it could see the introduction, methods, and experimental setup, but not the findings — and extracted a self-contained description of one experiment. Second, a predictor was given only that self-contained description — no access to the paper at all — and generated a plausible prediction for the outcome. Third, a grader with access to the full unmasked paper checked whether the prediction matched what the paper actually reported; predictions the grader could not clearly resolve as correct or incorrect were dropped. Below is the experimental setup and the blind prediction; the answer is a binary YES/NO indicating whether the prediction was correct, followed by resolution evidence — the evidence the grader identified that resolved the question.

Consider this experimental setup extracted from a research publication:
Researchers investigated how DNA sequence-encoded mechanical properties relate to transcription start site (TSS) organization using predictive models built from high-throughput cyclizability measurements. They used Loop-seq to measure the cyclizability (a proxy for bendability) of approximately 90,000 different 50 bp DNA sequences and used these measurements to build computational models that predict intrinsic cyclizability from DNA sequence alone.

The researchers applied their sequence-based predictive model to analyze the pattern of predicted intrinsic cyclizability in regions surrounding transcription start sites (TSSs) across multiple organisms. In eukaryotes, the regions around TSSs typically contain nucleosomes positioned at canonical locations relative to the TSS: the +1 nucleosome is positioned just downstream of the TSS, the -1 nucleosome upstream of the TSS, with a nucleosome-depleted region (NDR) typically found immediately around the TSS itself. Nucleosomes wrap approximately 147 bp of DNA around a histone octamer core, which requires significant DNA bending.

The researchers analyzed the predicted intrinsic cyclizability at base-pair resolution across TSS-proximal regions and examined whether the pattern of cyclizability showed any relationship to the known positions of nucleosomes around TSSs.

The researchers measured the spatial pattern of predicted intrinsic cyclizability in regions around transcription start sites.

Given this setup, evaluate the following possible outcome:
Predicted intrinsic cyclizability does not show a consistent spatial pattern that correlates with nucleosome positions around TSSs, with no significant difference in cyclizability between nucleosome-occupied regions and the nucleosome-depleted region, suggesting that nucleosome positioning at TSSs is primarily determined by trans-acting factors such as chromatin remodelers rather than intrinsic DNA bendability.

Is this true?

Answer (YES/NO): NO